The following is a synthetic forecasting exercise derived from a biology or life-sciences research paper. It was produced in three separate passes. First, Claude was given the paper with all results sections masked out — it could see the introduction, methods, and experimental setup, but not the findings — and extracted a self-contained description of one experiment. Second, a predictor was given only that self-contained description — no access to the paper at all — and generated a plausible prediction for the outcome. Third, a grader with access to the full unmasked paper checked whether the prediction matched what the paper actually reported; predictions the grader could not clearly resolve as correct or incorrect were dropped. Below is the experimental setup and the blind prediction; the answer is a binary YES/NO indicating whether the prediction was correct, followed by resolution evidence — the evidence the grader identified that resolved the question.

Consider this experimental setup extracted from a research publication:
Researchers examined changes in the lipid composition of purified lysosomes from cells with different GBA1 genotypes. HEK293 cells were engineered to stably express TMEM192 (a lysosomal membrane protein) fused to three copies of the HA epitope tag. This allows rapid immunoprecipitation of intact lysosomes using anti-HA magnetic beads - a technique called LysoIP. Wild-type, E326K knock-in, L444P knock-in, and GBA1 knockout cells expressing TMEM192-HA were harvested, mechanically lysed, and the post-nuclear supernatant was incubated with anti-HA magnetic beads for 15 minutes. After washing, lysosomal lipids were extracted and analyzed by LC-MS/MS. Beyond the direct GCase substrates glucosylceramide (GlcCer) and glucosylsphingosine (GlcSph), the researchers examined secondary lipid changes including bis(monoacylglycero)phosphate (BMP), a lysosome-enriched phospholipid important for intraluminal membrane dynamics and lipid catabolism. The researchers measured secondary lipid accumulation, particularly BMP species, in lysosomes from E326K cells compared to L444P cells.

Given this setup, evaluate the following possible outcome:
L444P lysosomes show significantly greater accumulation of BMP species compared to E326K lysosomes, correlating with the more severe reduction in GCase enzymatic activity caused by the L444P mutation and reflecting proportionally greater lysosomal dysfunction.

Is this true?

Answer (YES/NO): NO